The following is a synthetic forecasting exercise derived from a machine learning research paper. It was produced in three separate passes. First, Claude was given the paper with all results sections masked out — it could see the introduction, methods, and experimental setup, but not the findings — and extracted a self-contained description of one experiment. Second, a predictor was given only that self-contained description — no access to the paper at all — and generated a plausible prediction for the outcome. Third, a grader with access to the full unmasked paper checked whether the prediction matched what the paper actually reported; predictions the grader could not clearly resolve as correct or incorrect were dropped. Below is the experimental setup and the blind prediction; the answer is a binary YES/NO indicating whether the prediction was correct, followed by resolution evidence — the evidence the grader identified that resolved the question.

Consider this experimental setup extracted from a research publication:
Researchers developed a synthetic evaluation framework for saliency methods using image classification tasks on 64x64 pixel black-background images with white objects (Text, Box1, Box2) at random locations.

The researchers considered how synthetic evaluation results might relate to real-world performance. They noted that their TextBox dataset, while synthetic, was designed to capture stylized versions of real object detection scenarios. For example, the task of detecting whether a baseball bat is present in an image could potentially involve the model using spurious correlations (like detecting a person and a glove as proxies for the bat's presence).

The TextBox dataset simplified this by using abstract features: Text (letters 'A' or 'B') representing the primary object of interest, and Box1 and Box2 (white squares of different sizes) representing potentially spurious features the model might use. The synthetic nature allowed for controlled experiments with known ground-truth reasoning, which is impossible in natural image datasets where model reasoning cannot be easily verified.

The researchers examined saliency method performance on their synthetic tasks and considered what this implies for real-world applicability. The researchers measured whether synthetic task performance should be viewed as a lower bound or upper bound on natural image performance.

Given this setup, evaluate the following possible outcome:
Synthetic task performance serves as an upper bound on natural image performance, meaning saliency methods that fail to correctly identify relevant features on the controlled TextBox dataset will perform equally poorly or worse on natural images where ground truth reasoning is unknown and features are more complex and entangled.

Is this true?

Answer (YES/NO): YES